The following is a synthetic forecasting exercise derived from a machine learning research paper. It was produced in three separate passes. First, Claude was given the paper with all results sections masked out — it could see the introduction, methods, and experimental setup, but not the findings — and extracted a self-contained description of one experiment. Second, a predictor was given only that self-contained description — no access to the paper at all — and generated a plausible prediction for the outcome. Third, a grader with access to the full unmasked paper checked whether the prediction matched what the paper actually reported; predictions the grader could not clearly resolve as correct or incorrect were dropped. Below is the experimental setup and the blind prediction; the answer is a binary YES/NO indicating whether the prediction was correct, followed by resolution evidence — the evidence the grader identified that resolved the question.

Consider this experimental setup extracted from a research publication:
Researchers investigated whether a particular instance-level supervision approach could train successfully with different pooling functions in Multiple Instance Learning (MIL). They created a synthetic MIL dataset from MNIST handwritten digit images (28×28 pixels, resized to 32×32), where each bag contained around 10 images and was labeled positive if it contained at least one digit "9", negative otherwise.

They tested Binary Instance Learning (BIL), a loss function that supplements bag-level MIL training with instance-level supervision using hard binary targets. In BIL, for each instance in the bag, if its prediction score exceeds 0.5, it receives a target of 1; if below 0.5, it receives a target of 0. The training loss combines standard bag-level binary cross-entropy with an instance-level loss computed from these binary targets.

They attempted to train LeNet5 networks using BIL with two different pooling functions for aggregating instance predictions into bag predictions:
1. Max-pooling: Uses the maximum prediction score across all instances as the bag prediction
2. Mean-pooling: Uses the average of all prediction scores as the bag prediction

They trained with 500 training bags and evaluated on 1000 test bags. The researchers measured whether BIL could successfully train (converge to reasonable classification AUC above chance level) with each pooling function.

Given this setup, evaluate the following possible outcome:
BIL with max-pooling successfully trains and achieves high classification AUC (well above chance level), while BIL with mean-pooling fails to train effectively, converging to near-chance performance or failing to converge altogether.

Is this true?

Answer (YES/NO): NO